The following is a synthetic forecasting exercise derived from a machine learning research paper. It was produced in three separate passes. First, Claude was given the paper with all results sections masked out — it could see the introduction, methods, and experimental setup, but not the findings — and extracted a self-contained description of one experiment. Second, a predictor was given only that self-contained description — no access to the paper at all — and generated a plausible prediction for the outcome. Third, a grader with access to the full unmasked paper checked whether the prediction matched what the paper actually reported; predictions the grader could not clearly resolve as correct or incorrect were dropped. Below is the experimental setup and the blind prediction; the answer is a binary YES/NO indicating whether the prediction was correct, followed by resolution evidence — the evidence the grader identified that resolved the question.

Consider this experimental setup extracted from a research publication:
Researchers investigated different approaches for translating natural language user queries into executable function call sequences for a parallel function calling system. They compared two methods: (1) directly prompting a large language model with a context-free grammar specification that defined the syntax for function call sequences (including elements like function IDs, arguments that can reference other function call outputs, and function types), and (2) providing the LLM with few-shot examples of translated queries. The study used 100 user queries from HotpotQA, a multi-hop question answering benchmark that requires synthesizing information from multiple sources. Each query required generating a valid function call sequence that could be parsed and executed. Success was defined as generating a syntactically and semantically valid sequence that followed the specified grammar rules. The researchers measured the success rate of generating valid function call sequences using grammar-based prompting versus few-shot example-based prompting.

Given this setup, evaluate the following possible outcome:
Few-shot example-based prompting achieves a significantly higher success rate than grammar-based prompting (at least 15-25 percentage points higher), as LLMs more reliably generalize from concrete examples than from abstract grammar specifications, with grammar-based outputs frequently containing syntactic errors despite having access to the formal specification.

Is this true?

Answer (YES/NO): YES